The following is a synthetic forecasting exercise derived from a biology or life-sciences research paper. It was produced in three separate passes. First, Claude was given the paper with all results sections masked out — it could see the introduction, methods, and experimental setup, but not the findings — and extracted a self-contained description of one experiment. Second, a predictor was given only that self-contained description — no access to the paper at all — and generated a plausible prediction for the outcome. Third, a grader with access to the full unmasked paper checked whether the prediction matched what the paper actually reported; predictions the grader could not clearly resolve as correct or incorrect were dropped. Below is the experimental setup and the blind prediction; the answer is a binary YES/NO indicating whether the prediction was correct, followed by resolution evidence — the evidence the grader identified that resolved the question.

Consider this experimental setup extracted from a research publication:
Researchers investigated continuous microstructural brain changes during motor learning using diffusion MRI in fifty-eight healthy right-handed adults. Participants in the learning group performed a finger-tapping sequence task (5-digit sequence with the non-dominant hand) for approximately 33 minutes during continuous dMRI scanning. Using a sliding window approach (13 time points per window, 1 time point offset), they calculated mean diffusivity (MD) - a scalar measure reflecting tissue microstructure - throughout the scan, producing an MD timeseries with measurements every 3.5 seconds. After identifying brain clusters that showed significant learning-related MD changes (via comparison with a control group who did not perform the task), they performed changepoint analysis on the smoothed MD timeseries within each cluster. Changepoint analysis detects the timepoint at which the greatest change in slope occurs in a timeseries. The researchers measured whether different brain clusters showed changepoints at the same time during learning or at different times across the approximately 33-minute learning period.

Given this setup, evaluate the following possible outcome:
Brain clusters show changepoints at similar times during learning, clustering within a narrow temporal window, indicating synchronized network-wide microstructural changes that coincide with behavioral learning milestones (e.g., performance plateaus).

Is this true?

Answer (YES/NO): NO